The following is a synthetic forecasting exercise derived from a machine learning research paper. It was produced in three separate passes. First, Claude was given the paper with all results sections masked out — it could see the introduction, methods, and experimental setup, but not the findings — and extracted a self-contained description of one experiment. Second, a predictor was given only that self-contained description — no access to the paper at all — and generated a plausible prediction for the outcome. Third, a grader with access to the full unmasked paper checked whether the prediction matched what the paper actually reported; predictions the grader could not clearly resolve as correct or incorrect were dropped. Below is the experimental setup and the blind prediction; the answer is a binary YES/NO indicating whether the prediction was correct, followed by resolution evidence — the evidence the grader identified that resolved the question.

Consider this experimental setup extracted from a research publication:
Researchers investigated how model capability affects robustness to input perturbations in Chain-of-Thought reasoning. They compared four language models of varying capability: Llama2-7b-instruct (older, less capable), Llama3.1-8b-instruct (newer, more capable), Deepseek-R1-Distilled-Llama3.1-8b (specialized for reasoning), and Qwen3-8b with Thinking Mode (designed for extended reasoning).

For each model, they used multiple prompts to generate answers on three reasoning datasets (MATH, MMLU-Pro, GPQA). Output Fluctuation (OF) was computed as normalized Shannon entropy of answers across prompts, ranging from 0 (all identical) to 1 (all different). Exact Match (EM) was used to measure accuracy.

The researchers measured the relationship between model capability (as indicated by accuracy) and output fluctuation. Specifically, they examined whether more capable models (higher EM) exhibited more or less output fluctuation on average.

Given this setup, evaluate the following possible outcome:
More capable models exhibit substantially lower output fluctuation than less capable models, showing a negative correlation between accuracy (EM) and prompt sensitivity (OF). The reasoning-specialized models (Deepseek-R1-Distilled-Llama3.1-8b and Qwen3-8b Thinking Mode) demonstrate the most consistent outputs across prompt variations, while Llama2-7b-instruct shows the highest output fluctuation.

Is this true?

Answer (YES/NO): YES